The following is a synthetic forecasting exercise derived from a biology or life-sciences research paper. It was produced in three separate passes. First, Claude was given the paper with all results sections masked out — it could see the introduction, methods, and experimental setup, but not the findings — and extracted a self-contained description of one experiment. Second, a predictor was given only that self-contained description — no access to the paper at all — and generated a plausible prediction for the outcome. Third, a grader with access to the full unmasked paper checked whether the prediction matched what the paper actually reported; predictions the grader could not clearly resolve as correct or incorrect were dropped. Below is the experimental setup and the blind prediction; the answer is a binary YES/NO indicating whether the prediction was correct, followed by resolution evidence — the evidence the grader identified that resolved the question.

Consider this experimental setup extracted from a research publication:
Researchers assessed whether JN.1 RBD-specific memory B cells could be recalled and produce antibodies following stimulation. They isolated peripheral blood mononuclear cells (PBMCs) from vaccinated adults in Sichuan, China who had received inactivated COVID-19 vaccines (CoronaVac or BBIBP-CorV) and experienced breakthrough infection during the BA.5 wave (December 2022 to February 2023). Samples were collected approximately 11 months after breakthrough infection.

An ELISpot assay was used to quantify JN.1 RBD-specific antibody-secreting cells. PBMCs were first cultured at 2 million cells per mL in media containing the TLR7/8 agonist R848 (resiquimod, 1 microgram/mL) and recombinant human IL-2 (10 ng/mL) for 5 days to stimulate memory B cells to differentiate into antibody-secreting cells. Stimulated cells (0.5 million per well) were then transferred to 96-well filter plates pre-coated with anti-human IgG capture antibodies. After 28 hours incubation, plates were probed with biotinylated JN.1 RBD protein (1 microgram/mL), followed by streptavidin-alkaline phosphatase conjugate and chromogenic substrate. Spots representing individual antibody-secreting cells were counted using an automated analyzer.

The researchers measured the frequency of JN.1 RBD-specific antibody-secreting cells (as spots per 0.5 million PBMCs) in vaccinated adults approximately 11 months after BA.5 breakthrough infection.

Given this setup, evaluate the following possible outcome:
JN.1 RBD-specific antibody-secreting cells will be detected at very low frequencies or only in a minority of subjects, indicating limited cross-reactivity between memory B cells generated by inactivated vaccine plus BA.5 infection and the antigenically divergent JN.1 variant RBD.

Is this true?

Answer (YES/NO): NO